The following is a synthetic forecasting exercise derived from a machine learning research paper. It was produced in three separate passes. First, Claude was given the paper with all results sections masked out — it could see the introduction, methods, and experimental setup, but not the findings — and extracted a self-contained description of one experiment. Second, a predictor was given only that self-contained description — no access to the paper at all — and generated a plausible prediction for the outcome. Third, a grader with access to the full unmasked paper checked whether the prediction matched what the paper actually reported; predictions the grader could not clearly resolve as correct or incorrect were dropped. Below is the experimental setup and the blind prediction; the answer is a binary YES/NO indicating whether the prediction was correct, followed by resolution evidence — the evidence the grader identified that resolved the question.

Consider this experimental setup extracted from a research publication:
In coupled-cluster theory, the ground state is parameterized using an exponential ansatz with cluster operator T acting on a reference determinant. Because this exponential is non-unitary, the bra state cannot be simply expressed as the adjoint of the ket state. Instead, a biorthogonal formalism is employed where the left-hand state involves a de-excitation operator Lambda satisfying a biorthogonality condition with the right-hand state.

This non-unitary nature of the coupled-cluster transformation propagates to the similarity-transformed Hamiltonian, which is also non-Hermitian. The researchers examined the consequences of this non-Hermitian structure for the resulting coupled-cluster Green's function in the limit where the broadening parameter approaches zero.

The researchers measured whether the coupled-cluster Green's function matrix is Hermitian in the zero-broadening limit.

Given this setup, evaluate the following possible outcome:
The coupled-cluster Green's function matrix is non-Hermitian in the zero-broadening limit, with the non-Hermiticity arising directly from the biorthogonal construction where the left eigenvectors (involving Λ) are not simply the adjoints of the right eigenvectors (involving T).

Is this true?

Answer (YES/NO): YES